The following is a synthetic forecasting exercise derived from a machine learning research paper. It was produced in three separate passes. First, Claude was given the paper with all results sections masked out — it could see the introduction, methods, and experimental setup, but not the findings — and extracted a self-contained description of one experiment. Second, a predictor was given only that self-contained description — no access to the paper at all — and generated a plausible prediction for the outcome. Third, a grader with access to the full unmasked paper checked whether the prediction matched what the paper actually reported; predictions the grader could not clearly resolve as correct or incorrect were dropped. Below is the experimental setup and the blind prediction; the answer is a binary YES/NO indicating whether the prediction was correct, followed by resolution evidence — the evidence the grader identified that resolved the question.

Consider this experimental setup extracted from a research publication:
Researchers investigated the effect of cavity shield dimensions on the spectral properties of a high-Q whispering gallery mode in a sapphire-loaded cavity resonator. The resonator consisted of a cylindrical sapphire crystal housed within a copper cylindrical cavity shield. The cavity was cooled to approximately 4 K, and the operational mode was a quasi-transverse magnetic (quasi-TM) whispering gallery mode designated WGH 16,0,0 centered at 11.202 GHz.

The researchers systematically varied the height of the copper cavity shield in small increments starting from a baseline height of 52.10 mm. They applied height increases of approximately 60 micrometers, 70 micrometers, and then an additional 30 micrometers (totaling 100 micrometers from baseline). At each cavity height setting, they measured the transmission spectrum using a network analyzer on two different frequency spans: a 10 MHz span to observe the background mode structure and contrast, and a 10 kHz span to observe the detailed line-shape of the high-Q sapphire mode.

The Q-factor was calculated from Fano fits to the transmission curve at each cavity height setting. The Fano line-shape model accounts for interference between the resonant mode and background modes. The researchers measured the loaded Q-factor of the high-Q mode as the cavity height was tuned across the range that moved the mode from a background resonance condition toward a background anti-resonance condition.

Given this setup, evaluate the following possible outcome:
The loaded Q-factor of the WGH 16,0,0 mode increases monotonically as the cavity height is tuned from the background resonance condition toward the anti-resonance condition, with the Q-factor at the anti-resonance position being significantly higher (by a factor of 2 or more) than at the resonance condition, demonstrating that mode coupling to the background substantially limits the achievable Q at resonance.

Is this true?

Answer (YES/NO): NO